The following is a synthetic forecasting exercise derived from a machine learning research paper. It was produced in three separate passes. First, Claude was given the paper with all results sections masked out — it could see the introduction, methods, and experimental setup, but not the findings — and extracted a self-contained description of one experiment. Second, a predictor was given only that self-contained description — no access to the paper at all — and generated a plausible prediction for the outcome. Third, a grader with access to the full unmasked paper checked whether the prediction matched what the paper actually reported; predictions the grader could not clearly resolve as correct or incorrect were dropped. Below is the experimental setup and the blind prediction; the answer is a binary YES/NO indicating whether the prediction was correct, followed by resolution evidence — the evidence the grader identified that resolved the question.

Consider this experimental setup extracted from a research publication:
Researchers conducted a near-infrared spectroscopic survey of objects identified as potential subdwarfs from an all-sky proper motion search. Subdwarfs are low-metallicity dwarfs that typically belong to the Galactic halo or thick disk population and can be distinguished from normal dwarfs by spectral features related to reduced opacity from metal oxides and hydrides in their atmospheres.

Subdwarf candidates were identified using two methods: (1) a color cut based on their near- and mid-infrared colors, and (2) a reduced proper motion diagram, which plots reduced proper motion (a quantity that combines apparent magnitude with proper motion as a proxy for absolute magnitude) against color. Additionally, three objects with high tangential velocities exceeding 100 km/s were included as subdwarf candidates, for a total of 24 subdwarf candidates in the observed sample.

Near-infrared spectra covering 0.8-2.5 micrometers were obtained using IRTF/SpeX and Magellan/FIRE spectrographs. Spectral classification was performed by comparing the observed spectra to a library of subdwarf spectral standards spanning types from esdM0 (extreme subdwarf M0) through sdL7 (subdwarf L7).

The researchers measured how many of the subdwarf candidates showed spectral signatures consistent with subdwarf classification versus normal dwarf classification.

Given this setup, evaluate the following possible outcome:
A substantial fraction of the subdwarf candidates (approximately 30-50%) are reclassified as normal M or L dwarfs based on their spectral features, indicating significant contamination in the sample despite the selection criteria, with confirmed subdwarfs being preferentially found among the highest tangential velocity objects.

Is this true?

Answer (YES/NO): YES